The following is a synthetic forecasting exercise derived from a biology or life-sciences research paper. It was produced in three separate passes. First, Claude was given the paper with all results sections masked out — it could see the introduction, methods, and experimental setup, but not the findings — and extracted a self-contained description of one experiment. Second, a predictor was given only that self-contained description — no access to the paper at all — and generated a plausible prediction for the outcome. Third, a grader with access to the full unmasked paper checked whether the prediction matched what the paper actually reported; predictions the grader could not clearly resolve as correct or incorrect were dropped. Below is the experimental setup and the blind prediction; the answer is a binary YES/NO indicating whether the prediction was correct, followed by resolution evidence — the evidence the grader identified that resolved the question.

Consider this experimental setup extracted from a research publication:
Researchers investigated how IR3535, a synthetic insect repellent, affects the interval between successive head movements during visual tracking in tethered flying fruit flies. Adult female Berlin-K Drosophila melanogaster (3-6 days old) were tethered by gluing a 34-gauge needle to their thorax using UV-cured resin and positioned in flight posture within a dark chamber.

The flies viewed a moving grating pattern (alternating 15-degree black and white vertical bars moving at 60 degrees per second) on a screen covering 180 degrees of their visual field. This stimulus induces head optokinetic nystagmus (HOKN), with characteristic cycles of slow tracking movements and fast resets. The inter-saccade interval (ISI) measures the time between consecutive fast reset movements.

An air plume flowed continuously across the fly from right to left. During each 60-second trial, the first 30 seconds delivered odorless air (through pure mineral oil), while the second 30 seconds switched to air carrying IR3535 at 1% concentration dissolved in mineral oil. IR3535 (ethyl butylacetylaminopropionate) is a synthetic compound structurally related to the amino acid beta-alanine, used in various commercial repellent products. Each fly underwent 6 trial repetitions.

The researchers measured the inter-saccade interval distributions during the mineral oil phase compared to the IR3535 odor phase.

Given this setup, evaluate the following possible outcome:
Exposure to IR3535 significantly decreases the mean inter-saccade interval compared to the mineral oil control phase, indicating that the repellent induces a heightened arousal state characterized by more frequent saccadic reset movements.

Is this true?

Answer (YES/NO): NO